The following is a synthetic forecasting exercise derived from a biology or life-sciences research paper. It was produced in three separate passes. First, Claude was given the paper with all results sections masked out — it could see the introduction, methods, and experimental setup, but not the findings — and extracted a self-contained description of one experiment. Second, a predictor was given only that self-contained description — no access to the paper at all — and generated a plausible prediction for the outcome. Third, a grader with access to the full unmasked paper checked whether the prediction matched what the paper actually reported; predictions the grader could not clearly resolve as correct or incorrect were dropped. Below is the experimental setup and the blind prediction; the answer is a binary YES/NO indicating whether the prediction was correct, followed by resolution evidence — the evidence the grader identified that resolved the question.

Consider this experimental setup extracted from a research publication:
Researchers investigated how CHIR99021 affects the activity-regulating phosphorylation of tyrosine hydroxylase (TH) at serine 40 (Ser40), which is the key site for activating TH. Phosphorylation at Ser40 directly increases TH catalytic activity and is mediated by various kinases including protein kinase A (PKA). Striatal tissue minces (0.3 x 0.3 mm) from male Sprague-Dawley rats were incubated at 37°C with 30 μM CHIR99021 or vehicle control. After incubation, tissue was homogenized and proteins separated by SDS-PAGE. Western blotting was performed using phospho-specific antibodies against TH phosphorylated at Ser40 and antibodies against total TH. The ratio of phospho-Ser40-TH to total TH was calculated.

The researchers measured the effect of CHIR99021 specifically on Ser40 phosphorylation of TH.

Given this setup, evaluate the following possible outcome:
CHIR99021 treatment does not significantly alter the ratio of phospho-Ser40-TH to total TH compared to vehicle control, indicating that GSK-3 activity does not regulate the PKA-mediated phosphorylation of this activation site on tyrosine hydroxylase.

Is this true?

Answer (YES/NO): YES